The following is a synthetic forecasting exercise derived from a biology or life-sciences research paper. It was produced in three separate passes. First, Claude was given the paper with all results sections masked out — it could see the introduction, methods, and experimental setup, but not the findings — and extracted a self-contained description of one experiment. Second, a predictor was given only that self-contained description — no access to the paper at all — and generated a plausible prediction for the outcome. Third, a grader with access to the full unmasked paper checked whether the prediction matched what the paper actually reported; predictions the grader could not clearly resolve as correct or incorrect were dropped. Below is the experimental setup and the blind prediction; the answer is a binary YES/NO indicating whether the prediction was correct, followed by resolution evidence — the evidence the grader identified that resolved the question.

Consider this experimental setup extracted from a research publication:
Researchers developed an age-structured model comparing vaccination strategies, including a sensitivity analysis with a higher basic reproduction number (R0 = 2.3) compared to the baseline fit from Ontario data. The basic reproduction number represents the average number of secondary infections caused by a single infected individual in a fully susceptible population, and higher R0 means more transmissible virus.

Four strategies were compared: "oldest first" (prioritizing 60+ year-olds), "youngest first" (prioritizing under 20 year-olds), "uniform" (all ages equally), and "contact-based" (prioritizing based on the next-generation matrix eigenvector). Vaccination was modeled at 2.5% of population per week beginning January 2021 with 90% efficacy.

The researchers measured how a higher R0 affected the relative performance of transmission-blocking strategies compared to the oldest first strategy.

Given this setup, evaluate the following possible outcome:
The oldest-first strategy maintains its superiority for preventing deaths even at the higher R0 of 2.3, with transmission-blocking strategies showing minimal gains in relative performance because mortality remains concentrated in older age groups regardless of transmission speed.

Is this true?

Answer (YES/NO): NO